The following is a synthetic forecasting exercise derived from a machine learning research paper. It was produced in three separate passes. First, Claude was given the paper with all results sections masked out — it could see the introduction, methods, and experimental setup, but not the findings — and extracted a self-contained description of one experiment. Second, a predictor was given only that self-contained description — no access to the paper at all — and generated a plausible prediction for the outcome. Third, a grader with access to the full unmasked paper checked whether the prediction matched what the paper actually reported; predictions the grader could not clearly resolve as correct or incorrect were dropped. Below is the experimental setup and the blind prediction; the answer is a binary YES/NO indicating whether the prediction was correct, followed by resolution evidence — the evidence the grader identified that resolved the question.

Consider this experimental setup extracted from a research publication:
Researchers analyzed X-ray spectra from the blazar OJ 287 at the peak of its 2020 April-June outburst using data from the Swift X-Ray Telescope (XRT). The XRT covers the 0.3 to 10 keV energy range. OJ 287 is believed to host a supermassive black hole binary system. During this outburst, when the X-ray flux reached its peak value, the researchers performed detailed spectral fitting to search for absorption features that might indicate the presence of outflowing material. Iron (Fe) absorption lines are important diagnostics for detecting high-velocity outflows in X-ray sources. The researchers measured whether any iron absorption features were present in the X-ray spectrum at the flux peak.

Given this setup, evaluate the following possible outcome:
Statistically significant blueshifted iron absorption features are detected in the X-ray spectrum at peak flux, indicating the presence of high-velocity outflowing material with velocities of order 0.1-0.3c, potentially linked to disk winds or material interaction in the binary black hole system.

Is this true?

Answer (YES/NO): YES